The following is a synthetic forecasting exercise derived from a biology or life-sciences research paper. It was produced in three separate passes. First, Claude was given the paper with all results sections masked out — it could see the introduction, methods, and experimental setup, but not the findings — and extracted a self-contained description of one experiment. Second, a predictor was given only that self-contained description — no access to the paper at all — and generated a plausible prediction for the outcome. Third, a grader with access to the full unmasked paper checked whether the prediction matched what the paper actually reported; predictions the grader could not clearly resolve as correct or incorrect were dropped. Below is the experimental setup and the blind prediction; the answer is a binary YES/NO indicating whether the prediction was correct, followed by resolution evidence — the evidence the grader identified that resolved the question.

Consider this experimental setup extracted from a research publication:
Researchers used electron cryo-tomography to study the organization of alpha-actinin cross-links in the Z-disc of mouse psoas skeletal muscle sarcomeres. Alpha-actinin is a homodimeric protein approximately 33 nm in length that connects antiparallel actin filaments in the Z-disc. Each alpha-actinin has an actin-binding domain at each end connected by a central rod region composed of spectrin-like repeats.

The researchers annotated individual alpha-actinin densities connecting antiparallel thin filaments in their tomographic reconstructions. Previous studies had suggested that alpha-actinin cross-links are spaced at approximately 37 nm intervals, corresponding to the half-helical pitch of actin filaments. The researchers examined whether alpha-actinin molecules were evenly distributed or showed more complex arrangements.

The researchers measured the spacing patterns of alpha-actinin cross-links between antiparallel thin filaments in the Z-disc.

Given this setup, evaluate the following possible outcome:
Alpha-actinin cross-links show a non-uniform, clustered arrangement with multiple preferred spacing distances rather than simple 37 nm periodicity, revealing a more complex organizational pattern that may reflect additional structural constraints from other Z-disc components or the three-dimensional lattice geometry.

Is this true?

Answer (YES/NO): YES